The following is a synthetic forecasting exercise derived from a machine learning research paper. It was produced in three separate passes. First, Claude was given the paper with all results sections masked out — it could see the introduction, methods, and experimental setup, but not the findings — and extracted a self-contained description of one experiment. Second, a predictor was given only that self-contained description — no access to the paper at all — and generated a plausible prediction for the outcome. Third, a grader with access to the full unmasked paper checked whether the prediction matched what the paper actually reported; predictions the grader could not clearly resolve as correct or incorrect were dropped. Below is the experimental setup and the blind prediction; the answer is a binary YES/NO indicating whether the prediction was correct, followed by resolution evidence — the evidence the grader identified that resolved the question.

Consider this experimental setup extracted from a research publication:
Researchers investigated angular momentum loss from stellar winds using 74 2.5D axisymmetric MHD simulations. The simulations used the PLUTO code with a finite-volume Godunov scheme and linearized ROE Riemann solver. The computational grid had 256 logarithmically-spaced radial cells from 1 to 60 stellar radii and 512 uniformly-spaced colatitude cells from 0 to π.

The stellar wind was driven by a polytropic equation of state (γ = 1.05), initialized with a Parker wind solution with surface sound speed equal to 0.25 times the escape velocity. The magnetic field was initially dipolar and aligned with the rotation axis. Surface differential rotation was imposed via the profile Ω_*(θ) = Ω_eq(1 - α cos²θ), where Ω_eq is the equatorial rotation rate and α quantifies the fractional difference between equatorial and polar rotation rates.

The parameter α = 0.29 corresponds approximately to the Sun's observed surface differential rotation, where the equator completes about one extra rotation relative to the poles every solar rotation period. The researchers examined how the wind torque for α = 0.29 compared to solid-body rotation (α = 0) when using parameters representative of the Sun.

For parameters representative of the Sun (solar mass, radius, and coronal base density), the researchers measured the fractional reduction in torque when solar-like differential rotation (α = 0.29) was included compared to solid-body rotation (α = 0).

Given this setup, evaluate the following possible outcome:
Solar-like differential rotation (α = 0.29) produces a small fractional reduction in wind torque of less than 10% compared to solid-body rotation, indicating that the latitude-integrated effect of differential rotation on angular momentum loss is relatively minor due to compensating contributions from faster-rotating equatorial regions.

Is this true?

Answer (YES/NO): NO